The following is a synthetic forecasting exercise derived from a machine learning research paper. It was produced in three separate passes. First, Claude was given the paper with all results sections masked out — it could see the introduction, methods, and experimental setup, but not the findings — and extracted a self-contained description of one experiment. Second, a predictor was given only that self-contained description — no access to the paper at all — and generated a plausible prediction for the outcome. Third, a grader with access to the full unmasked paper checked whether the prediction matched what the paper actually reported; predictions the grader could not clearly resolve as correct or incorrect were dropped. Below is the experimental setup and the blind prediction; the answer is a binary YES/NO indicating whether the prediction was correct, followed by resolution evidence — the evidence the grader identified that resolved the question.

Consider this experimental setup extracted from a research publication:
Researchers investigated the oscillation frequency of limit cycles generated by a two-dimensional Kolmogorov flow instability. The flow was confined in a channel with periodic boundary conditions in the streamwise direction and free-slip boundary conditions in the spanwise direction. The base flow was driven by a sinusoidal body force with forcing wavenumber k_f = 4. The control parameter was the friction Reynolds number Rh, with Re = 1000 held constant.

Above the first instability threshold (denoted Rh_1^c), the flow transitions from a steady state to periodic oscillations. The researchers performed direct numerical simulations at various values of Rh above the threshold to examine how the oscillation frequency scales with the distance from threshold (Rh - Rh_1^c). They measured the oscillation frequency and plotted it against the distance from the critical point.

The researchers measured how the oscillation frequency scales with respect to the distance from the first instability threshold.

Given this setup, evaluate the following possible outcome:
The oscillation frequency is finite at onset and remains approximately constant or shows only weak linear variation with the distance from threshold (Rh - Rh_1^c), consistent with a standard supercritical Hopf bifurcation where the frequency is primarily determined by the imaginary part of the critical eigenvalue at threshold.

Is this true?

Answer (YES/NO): NO